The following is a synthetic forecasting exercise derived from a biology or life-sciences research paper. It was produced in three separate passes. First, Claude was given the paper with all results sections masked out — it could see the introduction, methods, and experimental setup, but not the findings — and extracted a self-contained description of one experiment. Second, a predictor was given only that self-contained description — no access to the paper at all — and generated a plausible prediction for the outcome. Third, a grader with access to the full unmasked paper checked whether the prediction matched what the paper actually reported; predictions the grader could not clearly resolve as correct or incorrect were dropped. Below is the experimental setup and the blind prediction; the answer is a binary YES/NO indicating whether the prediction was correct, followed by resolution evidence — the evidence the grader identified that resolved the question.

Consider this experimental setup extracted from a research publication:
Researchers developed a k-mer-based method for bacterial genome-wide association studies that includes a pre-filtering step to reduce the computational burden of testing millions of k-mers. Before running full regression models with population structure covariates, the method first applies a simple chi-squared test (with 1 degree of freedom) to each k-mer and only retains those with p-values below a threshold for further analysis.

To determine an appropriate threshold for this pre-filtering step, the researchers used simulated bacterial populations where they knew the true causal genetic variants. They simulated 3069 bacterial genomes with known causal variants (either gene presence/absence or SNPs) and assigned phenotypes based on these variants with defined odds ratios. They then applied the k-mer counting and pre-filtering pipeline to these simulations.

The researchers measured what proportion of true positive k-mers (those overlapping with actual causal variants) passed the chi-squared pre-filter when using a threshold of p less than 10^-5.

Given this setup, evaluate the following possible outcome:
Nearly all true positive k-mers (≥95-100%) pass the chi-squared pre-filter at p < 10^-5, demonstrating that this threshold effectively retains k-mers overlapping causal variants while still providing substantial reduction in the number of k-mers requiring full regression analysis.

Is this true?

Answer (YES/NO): YES